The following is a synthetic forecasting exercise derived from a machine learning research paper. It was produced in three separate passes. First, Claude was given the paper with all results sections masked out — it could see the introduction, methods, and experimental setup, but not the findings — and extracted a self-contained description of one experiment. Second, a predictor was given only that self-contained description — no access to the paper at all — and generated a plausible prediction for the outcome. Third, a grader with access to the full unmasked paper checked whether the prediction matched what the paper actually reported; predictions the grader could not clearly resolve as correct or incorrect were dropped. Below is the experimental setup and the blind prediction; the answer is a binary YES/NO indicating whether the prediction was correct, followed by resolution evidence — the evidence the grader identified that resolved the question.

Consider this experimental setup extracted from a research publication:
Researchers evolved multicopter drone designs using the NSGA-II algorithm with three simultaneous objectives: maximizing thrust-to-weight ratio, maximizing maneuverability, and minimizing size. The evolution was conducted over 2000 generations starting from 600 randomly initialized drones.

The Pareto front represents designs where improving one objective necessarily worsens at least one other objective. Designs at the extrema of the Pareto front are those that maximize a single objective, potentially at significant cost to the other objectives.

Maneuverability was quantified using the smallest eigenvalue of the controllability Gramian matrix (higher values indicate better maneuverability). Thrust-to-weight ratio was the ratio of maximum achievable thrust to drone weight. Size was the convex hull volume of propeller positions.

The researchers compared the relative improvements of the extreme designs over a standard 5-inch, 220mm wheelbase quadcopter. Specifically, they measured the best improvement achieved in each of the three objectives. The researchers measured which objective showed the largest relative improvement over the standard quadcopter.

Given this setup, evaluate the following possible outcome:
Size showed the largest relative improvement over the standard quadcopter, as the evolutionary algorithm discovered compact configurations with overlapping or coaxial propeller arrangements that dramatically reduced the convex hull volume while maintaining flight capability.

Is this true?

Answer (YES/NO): NO